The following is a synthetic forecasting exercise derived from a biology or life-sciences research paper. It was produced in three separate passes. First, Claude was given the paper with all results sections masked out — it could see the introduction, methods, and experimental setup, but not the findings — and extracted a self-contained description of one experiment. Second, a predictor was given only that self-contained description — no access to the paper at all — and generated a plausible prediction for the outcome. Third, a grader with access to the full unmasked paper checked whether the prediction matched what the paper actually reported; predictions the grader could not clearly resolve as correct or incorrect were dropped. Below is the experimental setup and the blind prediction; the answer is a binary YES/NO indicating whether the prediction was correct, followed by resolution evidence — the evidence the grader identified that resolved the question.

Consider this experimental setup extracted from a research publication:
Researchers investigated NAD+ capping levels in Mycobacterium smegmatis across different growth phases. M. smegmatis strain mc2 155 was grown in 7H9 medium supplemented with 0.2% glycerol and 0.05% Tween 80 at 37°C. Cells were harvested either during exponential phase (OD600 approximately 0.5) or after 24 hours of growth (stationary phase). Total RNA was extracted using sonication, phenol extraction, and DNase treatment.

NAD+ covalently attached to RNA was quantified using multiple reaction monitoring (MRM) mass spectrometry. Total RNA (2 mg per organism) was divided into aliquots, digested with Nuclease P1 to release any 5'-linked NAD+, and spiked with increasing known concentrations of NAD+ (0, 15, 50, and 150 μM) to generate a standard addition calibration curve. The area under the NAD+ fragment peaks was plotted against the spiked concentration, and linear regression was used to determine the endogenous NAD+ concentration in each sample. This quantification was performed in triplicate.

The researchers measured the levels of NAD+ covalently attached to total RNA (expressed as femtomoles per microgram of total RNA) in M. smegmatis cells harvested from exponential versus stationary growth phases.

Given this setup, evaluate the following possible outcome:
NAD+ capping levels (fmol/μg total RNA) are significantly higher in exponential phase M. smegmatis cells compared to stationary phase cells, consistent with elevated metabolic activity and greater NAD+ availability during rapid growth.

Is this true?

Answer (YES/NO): NO